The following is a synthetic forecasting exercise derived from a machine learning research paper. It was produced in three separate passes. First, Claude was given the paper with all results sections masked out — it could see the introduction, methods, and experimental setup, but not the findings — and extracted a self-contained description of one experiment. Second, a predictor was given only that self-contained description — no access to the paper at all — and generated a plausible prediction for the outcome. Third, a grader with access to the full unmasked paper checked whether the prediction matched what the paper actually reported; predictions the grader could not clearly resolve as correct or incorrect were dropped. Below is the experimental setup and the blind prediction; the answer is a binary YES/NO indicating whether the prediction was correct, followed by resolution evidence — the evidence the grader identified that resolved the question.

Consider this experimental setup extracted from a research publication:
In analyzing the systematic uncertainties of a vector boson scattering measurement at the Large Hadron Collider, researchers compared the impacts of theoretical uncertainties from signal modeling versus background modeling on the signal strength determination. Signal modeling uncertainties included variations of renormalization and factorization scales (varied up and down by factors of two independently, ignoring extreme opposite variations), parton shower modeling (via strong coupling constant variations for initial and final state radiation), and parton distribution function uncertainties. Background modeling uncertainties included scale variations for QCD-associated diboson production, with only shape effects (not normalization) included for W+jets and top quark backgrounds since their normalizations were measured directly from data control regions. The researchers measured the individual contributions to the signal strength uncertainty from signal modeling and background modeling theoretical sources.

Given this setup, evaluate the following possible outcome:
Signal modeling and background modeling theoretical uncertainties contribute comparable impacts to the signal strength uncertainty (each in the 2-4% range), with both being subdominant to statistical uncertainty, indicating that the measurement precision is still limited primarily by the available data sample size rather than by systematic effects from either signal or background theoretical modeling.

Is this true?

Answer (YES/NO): NO